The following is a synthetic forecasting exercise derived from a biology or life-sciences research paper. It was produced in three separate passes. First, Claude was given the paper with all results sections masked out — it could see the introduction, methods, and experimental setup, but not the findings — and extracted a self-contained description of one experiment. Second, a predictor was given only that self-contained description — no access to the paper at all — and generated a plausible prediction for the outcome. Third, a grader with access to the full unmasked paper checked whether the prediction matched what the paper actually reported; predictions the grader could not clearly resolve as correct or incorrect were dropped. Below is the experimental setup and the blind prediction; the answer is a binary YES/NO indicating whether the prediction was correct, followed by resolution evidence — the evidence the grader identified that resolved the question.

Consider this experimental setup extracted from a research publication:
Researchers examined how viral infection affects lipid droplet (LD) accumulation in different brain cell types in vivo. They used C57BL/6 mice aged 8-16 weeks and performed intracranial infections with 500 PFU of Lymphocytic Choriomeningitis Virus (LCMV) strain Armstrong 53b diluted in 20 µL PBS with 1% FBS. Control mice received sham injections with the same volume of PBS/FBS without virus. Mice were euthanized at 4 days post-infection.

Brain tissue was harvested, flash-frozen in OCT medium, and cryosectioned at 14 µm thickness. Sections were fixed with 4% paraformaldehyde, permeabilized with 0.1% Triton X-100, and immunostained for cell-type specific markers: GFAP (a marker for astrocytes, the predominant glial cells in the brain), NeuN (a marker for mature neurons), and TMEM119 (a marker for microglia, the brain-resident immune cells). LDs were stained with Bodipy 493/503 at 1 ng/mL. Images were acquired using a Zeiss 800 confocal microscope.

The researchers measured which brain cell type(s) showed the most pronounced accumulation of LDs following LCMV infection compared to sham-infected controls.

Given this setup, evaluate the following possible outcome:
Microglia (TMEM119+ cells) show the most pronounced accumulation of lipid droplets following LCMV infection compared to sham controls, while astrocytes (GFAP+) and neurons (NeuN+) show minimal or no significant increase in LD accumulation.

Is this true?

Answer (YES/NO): NO